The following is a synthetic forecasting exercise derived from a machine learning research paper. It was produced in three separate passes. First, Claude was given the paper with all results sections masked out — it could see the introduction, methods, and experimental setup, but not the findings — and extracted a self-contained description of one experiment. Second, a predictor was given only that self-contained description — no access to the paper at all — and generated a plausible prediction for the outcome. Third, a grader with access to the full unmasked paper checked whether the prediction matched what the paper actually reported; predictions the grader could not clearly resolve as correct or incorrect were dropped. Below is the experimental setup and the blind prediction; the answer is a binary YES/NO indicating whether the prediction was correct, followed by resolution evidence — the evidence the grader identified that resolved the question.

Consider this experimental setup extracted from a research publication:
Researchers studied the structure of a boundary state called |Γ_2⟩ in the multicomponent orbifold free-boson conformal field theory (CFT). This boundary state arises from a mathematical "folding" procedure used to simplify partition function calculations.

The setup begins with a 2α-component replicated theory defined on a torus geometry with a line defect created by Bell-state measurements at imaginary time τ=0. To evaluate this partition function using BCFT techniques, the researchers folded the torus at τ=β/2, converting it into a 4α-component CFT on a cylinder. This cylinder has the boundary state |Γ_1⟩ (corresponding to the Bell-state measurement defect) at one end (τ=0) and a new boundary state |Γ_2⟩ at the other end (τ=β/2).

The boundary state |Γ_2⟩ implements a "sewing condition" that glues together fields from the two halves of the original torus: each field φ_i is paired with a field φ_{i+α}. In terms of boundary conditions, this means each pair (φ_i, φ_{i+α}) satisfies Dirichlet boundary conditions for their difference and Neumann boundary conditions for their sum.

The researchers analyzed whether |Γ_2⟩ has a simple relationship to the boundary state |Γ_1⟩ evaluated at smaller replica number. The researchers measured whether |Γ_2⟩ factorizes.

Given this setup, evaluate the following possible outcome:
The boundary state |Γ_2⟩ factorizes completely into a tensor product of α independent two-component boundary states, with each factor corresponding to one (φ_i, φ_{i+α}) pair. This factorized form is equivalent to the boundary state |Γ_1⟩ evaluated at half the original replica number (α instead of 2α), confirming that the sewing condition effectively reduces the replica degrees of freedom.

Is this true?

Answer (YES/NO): YES